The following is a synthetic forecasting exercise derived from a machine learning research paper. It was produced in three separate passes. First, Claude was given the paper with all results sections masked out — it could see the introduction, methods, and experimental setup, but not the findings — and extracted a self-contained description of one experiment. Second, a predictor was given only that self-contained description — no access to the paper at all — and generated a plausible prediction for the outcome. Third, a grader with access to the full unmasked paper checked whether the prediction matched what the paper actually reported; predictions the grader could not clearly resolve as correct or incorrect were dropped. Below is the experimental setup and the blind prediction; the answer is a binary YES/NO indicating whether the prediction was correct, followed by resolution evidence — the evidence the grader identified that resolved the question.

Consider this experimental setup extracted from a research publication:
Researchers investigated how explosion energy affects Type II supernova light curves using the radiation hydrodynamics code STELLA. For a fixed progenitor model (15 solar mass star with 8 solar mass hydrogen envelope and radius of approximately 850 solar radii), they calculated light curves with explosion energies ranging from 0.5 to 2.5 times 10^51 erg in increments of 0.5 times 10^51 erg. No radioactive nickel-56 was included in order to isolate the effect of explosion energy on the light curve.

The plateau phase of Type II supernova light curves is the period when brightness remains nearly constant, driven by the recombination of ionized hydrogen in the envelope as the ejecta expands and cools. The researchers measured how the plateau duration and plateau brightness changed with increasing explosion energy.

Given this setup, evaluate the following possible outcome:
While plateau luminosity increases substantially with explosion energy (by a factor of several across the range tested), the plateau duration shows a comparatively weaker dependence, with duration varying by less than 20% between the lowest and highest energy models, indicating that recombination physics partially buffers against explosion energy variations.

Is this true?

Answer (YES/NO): NO